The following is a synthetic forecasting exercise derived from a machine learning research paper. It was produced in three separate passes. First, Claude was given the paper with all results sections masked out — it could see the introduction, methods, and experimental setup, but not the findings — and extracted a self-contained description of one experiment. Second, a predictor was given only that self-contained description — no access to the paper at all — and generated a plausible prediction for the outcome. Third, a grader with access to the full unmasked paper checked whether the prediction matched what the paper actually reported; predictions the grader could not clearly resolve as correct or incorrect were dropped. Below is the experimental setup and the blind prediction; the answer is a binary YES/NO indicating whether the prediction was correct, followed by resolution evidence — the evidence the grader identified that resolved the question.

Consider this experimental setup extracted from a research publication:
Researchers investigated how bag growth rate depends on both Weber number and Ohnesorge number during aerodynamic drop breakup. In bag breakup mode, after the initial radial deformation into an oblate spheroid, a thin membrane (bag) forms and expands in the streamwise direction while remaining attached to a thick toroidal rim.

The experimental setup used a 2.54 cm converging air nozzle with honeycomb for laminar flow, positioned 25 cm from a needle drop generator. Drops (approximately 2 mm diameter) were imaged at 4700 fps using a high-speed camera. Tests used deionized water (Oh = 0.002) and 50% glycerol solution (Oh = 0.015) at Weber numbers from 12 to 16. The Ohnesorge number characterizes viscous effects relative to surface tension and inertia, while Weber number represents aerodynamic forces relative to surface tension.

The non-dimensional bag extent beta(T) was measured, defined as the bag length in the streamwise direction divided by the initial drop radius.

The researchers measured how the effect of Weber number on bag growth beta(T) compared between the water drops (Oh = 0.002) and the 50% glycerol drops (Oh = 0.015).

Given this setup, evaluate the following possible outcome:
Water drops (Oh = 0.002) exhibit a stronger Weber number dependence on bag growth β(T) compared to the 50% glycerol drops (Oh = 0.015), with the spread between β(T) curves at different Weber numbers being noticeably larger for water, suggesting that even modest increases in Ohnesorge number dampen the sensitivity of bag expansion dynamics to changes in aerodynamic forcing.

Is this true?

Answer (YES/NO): NO